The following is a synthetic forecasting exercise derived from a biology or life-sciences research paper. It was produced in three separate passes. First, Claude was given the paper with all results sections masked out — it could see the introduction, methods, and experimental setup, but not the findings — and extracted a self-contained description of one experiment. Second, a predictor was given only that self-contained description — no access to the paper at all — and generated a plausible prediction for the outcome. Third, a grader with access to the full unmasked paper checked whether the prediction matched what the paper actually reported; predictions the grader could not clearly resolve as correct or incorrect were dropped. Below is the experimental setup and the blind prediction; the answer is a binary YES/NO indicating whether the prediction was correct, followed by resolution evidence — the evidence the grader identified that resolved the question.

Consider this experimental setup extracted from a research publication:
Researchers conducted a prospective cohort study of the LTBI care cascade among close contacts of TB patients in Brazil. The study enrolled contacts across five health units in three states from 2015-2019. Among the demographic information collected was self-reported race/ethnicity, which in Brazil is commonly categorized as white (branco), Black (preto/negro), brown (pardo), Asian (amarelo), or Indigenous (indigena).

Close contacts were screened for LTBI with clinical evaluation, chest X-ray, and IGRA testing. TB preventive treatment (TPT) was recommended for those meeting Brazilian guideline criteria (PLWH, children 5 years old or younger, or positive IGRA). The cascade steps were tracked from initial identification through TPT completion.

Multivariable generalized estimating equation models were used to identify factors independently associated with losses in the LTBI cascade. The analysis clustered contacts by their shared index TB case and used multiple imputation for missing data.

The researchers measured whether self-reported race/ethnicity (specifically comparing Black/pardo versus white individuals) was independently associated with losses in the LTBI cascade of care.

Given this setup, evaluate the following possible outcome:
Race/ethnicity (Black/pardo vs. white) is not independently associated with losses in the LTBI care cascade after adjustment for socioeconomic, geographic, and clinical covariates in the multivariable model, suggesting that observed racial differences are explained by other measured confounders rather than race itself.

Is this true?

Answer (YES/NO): NO